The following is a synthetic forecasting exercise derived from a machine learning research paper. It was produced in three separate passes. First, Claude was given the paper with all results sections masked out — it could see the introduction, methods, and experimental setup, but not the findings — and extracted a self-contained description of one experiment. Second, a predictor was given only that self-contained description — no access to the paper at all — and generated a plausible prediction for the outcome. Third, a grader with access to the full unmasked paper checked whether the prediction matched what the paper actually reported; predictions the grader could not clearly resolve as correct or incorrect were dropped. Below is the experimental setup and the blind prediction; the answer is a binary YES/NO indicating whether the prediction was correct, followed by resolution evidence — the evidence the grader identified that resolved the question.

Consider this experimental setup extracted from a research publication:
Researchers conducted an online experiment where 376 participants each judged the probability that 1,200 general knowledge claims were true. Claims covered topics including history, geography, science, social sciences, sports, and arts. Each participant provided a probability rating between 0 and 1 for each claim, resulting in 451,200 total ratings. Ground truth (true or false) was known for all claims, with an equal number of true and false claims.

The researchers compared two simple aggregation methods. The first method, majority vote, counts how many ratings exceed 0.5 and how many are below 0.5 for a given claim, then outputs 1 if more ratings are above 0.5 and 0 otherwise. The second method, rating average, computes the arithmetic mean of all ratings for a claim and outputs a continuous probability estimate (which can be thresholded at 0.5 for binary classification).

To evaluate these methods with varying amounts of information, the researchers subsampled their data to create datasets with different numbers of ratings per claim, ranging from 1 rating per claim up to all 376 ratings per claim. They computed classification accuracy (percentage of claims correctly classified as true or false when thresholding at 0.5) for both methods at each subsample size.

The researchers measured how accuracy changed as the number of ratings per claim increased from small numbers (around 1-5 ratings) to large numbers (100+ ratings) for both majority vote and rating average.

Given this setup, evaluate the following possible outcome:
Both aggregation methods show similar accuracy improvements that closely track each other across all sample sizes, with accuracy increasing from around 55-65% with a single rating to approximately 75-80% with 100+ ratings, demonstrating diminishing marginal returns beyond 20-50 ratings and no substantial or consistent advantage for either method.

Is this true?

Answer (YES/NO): NO